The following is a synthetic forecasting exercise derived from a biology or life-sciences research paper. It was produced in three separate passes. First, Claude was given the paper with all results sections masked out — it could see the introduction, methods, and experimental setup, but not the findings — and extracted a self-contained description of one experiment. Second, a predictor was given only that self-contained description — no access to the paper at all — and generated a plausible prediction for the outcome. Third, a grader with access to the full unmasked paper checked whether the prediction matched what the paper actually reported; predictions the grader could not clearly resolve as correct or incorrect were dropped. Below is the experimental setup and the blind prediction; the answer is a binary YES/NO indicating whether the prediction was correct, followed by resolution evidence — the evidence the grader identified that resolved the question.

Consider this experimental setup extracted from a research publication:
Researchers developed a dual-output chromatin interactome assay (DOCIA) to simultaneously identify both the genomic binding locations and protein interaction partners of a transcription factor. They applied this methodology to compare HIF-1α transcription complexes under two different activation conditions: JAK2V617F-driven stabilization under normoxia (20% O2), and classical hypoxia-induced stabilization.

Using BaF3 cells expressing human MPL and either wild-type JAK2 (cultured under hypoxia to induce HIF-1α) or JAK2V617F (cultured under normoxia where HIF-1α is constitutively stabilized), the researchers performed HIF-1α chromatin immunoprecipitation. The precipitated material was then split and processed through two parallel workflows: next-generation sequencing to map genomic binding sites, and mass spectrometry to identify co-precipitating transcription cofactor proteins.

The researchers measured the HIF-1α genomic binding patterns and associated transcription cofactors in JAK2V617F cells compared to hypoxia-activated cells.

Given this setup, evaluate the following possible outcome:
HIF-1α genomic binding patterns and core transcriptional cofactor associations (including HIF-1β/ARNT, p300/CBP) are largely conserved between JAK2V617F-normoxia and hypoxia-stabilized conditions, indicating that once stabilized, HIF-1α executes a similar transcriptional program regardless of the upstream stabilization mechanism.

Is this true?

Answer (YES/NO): NO